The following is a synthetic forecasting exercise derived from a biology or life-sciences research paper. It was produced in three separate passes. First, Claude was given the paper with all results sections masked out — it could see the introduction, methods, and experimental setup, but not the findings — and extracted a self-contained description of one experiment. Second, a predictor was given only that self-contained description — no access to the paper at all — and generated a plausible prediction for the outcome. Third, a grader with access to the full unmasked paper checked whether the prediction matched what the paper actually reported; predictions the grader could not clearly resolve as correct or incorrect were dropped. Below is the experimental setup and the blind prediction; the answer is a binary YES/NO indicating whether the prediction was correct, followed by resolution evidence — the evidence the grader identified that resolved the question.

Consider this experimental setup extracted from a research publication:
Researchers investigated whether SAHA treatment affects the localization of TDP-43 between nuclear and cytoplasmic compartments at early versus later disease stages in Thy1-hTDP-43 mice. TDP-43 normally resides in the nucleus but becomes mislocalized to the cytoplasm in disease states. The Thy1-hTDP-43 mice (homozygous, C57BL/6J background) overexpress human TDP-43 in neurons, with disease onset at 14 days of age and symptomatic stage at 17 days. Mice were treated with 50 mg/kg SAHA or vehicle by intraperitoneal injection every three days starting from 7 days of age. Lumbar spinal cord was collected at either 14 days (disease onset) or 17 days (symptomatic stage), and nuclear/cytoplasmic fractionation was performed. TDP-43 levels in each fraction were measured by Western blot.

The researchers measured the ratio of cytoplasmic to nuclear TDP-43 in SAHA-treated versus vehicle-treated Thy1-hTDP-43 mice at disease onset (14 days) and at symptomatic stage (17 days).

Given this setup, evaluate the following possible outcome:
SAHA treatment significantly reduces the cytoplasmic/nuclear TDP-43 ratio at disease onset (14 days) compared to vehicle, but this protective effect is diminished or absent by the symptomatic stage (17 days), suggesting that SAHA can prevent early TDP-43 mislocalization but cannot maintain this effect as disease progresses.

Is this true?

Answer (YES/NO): YES